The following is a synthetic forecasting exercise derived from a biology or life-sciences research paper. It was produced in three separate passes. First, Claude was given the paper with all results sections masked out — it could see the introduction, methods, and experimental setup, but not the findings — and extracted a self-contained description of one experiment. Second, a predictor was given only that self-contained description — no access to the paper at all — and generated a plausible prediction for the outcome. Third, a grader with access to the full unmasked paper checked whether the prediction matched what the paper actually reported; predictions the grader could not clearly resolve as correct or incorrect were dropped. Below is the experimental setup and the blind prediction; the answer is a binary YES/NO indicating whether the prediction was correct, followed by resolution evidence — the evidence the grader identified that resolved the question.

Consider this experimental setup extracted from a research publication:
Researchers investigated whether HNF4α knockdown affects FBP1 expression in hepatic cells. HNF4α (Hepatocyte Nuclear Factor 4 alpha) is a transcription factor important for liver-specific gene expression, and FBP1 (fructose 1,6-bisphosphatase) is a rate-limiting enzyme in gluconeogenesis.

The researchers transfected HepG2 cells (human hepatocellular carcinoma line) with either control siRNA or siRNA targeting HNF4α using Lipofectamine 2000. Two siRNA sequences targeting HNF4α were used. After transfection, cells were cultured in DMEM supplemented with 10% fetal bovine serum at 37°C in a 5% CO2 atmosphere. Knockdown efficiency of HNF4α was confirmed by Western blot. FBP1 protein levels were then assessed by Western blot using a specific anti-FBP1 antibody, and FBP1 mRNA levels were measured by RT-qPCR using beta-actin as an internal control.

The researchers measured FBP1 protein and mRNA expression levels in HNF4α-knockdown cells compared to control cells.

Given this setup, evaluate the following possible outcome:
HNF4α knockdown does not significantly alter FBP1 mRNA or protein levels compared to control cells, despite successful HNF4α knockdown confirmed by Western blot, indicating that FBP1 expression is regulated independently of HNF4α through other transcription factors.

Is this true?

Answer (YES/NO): NO